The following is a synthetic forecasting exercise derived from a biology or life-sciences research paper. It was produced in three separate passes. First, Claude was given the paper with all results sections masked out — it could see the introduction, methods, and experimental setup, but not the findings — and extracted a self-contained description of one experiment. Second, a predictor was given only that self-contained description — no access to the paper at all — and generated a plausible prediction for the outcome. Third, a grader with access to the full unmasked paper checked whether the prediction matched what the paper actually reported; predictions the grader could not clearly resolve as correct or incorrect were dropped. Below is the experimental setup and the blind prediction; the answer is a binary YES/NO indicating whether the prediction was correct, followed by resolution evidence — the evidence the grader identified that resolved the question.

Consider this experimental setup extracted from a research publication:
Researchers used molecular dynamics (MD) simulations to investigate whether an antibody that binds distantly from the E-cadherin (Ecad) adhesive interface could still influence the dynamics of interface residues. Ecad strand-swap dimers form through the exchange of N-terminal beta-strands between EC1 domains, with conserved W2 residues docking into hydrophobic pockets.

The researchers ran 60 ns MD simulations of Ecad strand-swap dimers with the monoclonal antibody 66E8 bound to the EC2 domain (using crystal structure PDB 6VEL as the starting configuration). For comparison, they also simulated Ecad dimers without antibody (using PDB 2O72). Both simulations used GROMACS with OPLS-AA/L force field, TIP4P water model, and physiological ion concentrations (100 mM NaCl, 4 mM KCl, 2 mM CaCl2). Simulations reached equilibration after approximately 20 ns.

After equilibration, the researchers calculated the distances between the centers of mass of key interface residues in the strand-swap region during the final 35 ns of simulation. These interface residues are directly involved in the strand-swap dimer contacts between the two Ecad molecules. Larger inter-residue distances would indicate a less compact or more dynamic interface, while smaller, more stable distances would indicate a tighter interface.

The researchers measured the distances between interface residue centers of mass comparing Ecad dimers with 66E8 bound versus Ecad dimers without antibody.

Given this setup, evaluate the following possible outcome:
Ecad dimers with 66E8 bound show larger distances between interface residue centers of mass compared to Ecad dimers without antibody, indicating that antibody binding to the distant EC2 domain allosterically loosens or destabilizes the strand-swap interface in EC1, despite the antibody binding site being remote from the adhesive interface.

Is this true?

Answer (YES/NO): NO